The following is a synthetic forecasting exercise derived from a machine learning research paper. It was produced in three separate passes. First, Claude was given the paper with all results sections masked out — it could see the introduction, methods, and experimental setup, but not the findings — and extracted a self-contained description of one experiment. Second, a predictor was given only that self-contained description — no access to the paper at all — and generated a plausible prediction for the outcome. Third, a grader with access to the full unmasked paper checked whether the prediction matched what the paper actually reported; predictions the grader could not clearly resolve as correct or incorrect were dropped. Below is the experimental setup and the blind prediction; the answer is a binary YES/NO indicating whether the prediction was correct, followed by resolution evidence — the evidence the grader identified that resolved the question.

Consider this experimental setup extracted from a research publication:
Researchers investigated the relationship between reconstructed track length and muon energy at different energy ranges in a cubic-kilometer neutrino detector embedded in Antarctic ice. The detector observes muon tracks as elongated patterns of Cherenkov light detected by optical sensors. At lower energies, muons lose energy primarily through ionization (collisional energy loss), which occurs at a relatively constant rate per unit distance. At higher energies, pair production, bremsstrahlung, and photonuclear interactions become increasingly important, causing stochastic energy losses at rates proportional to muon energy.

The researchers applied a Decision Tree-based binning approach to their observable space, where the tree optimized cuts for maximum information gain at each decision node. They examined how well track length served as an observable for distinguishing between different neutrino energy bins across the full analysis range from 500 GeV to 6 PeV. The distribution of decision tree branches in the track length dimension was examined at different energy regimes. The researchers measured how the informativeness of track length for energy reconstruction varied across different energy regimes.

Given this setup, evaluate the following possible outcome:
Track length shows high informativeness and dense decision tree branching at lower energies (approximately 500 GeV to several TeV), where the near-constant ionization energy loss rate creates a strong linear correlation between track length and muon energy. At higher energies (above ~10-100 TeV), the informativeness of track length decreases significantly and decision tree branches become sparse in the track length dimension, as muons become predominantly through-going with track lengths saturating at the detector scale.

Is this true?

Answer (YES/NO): NO